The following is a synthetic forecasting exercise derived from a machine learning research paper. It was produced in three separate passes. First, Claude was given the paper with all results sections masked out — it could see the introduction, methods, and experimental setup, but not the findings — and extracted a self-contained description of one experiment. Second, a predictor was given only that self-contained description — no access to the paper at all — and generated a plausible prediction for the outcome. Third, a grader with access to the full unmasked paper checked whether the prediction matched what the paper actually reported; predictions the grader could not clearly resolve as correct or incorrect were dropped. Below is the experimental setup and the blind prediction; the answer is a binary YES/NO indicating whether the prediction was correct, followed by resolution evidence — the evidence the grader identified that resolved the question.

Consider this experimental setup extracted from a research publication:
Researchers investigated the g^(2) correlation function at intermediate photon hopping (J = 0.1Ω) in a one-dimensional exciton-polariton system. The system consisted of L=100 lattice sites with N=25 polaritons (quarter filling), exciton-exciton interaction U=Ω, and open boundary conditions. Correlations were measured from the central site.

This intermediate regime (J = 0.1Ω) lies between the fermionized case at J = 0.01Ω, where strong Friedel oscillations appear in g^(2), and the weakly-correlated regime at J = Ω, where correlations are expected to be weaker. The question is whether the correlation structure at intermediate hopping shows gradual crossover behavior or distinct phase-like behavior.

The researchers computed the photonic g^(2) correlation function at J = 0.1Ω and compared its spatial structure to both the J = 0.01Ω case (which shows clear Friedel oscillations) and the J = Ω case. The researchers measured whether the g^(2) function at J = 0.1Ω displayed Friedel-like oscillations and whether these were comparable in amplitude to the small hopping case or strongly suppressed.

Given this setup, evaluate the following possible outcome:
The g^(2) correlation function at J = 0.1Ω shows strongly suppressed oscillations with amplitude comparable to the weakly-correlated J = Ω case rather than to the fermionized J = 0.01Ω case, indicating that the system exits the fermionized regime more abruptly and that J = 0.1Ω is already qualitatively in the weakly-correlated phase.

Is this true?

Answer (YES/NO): NO